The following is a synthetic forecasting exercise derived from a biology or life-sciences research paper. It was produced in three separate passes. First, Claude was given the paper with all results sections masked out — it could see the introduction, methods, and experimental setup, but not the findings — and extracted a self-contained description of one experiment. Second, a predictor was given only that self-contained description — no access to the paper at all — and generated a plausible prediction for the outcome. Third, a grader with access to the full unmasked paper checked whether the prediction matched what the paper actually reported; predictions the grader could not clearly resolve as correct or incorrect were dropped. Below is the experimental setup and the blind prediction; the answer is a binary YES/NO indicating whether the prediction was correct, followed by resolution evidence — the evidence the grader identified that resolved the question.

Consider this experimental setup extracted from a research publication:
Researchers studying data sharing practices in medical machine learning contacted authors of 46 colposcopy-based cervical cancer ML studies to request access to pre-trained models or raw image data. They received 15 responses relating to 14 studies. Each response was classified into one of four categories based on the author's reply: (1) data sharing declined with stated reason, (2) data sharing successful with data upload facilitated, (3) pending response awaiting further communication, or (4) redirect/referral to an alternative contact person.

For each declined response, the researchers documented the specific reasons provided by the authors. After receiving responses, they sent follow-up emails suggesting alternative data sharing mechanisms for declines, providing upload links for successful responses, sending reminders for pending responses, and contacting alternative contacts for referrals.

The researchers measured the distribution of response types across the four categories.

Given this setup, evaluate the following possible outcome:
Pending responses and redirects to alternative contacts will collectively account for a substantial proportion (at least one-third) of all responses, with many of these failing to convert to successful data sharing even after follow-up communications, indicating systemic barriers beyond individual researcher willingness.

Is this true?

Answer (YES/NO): NO